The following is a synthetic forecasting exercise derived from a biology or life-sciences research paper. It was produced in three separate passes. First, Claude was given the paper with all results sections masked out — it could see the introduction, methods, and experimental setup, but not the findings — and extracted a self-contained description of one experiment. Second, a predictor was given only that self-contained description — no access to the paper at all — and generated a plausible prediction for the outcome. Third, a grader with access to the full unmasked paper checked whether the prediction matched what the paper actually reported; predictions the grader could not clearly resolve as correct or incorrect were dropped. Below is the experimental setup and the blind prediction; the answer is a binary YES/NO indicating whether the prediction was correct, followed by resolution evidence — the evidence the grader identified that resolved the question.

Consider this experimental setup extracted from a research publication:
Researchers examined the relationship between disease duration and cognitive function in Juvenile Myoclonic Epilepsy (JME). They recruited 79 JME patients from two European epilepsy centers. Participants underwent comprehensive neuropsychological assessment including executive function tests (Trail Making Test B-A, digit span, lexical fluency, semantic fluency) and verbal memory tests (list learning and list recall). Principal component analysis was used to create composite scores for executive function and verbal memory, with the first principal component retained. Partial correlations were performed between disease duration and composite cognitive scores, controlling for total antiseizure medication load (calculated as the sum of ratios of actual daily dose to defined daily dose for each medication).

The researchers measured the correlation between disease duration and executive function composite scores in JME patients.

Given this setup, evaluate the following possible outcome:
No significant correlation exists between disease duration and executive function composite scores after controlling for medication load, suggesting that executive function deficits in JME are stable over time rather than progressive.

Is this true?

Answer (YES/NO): NO